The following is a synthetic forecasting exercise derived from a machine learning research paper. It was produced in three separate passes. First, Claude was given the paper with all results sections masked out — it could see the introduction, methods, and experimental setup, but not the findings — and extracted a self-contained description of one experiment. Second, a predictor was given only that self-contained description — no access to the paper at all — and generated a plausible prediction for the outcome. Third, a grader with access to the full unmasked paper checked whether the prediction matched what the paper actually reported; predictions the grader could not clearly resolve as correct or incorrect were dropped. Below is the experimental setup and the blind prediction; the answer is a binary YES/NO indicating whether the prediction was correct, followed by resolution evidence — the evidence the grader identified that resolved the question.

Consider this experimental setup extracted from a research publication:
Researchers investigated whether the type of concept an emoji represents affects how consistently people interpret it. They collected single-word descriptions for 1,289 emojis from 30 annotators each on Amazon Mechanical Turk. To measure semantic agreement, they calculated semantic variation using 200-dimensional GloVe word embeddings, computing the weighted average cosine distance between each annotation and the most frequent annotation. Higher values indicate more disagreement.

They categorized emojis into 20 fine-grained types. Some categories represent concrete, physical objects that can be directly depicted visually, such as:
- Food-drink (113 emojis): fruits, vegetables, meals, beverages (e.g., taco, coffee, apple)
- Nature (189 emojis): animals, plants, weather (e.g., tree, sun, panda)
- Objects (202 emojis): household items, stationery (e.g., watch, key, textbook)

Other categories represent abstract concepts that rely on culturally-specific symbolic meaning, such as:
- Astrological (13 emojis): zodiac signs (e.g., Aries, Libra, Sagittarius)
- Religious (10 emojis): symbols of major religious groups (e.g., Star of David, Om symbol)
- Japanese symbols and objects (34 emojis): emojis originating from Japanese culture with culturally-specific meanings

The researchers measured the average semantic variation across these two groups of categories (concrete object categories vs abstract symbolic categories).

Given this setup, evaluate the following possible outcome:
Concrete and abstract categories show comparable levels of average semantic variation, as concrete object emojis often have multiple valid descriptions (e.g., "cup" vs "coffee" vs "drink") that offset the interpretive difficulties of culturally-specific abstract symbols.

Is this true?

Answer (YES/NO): NO